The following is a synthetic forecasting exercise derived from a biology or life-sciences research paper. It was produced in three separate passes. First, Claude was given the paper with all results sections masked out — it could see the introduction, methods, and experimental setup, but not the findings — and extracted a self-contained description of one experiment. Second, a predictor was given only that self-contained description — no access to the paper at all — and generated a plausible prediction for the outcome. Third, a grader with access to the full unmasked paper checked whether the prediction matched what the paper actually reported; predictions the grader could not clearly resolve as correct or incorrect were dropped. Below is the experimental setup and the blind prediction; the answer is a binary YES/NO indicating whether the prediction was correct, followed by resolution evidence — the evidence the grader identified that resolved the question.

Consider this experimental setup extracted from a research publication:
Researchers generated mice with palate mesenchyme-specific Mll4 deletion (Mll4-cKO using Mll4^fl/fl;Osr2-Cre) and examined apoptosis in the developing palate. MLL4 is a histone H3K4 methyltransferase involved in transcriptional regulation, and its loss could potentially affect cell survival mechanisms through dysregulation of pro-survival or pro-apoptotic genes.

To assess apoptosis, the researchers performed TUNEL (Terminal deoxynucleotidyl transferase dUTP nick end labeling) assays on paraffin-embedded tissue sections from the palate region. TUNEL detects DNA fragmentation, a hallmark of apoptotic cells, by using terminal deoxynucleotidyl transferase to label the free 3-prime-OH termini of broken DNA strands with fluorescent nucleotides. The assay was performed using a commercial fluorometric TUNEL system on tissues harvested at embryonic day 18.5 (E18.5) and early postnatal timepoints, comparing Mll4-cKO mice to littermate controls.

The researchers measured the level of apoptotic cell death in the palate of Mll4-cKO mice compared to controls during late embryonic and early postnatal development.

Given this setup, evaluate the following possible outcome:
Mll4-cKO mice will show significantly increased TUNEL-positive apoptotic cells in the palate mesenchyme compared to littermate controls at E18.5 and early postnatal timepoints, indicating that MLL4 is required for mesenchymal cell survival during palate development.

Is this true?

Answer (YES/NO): NO